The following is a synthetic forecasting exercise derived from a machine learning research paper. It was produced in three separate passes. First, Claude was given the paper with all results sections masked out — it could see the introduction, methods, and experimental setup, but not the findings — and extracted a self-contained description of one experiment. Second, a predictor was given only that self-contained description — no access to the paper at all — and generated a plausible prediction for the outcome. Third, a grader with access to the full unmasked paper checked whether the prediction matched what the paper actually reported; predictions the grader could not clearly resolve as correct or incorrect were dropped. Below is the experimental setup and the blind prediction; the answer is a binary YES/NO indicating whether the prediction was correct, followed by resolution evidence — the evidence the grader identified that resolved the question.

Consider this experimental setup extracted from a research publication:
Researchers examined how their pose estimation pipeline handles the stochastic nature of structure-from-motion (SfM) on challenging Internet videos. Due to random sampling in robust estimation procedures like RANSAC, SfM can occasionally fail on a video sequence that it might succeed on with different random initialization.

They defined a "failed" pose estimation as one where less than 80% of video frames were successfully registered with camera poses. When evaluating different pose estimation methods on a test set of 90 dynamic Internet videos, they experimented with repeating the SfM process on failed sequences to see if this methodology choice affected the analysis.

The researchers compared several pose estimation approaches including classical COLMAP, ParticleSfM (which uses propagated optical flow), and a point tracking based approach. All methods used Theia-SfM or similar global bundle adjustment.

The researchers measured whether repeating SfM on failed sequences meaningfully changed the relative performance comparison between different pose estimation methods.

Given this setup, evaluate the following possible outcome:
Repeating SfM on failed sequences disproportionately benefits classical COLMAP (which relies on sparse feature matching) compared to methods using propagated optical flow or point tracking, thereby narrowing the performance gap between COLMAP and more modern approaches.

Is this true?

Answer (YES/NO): NO